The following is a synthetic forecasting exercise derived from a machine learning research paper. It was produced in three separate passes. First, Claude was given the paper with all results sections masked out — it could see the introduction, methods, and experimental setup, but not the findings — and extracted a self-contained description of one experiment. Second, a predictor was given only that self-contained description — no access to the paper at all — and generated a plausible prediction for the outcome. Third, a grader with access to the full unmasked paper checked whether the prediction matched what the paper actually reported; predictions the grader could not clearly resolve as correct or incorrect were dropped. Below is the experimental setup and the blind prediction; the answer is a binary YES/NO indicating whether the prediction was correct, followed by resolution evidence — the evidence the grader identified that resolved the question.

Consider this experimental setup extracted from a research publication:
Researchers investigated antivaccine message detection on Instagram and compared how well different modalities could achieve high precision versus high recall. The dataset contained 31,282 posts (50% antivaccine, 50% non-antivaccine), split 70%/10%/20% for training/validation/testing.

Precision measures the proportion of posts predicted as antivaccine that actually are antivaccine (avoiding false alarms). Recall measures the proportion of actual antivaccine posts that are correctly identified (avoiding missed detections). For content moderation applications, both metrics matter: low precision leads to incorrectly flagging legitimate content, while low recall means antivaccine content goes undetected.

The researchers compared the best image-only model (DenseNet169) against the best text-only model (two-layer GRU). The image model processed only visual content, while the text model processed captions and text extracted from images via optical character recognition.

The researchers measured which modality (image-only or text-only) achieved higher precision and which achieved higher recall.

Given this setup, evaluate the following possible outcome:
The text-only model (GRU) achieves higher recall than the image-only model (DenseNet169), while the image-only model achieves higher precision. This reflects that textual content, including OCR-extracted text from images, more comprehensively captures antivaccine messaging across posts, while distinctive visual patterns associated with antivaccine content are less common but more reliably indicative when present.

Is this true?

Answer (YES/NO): YES